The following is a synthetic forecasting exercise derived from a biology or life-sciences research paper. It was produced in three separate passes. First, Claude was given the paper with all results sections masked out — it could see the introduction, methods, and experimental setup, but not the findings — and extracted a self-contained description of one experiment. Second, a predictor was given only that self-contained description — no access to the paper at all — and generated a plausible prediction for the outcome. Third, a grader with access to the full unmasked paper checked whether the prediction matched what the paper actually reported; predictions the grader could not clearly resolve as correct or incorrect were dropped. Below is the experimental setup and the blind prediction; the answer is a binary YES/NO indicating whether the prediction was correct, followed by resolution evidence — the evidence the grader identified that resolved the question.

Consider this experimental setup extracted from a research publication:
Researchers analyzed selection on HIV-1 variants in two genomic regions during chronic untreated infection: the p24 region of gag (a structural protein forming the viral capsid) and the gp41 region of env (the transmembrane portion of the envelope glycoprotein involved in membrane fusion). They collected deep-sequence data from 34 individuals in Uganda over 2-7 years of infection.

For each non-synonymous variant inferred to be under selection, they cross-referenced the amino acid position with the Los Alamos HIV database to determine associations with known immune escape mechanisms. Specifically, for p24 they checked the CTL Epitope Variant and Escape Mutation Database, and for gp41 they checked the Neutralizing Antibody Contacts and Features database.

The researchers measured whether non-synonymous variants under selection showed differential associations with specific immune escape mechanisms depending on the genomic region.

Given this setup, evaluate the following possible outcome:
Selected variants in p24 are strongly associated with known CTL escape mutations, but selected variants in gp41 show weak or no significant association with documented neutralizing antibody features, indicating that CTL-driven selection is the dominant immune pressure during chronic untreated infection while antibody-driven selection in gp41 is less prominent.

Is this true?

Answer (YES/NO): NO